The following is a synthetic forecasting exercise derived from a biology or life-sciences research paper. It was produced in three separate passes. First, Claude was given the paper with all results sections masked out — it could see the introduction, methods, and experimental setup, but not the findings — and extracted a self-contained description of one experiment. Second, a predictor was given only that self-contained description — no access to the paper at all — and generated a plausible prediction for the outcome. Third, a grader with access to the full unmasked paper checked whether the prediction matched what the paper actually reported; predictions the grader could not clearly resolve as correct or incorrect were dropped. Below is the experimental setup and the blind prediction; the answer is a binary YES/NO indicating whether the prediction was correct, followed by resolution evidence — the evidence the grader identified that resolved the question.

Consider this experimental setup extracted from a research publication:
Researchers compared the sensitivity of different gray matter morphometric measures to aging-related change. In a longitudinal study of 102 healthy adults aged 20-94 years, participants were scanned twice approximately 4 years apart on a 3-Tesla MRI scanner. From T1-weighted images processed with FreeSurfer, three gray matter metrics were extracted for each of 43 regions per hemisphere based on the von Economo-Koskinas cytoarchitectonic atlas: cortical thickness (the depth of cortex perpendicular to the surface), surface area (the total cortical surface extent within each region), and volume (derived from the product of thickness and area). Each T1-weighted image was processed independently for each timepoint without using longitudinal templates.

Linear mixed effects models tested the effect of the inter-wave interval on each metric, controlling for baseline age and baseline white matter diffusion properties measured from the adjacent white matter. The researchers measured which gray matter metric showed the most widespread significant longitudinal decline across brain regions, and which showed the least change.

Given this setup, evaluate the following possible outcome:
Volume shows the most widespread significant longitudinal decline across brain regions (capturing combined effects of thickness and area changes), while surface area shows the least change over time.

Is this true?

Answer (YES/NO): YES